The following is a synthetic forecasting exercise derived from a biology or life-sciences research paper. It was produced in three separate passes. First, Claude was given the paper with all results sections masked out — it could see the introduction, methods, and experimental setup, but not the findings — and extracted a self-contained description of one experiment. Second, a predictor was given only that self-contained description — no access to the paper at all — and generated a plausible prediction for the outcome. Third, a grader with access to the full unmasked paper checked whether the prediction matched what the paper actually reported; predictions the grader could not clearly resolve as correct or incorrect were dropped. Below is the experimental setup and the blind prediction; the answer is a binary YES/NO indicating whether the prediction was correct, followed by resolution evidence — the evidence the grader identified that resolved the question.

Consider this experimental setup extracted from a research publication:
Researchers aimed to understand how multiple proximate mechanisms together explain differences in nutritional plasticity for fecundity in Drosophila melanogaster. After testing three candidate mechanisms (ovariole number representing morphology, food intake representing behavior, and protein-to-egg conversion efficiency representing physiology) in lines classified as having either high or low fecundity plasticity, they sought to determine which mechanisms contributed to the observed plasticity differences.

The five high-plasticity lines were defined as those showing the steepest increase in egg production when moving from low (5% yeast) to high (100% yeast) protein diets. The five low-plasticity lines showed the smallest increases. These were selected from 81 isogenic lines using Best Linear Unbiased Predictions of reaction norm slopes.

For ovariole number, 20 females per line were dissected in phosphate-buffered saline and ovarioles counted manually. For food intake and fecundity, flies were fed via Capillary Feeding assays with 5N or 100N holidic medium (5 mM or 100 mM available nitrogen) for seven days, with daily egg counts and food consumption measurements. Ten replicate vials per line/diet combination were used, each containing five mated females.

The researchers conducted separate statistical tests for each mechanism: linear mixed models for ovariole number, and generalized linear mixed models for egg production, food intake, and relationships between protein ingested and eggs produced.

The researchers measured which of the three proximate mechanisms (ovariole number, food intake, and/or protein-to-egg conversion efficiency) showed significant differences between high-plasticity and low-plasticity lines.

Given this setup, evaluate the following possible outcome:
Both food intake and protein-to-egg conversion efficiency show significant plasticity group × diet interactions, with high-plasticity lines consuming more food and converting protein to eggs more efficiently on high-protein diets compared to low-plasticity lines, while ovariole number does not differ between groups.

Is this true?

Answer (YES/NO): NO